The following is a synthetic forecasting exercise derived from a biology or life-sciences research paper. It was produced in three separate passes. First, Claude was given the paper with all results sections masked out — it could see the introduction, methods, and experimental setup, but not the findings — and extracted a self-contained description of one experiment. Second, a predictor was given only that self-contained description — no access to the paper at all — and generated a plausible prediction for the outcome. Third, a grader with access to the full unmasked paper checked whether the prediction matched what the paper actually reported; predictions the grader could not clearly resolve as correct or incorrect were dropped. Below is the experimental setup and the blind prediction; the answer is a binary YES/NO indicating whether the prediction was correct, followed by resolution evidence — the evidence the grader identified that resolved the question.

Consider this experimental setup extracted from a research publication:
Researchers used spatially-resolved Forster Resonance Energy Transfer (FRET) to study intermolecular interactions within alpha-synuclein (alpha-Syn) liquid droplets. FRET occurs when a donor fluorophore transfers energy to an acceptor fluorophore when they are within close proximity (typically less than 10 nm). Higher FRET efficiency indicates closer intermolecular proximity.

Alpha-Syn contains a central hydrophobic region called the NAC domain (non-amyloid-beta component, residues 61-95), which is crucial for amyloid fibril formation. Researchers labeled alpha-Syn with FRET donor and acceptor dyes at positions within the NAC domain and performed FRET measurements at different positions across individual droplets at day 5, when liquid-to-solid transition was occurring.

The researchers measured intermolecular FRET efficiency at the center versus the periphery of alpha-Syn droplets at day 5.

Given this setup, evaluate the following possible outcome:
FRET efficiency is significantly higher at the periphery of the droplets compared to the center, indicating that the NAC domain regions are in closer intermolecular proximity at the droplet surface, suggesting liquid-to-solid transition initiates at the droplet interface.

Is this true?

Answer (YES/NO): NO